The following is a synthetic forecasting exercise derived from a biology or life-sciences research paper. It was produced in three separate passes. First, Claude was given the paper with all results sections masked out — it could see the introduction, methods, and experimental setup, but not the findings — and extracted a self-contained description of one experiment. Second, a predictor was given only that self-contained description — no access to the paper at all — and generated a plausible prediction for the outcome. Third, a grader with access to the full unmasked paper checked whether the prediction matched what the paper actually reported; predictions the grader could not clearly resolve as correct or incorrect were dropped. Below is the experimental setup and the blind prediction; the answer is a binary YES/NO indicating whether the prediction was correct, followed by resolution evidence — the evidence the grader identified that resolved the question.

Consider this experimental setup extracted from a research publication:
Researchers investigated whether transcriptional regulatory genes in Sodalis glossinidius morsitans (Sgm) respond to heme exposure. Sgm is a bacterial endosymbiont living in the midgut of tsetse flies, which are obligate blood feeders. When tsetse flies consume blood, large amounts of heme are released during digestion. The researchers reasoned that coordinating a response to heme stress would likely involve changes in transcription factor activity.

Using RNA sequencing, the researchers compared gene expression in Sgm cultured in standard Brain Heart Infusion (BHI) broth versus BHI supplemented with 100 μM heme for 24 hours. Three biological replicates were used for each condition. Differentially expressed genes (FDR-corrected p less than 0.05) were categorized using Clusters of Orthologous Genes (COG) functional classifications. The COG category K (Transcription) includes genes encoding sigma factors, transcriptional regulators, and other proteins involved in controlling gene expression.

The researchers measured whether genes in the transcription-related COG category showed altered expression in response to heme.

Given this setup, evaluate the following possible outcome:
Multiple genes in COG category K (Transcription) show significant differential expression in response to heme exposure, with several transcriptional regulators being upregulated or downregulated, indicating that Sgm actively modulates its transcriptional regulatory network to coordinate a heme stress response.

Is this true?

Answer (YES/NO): YES